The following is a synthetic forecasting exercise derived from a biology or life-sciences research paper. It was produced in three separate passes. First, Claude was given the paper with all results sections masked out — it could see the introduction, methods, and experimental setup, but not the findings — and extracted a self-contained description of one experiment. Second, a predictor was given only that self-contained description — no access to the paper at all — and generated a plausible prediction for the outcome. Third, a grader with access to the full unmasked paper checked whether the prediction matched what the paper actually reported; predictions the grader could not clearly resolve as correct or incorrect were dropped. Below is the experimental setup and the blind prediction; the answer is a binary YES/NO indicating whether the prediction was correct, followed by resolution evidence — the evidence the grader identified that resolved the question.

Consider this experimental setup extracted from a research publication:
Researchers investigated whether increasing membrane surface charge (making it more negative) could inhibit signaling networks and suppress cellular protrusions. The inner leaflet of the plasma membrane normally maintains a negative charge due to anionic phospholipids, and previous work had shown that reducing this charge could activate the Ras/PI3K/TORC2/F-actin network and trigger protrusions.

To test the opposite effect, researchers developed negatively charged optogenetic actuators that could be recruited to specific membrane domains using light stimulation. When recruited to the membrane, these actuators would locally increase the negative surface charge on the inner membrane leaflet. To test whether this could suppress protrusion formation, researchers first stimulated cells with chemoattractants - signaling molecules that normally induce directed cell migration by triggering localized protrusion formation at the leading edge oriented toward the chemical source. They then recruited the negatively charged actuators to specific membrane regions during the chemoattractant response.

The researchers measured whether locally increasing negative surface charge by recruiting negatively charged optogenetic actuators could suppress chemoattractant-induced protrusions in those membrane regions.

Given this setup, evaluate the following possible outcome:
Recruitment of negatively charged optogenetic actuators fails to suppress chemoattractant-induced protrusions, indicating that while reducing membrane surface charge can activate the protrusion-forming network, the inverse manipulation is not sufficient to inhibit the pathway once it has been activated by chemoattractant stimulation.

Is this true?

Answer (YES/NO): NO